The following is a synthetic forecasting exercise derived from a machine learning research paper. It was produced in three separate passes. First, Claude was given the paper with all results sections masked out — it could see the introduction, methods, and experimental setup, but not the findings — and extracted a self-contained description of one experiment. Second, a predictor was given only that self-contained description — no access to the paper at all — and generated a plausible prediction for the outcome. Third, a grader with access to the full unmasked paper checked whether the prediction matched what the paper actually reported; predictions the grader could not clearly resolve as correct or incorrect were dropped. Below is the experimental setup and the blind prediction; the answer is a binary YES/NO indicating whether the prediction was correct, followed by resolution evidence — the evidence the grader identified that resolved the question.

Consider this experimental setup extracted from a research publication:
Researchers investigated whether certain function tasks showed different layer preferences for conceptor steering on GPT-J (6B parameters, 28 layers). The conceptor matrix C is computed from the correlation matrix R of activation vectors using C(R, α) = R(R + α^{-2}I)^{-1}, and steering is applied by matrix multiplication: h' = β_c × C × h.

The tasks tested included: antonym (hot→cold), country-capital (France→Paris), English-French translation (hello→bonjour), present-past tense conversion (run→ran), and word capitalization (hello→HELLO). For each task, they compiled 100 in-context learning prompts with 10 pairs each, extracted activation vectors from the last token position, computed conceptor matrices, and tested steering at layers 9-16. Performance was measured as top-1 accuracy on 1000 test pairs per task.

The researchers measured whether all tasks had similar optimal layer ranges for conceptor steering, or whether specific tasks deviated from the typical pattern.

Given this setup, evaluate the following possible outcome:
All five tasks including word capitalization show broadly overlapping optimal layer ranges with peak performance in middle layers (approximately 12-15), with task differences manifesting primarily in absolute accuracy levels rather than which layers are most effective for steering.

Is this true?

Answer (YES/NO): NO